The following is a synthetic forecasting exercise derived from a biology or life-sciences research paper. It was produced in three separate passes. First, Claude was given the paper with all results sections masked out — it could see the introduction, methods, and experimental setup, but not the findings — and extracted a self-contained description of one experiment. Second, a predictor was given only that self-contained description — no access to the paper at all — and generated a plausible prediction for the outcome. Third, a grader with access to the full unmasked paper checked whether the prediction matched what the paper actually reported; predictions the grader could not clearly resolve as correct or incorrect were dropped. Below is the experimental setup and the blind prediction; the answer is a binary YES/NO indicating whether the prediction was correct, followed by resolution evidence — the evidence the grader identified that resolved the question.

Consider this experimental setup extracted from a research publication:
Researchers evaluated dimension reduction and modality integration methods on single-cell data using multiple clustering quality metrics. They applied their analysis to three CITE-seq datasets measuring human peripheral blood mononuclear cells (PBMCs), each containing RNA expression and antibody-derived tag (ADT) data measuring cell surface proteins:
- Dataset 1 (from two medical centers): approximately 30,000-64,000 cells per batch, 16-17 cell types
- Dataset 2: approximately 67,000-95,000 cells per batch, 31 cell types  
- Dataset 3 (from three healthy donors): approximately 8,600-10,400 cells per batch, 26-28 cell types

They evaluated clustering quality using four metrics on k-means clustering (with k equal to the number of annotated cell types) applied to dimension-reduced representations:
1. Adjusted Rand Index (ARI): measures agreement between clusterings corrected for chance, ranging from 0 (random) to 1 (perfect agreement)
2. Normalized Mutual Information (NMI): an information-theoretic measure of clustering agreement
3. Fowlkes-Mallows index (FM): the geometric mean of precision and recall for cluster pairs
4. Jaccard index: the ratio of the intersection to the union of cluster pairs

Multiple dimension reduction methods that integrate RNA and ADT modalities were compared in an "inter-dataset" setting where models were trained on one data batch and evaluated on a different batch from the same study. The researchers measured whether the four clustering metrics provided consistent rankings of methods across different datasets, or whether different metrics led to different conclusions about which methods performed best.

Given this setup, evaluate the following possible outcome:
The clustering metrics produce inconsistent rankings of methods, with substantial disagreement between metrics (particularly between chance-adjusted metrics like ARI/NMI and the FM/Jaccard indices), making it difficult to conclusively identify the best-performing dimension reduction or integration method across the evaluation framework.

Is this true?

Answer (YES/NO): NO